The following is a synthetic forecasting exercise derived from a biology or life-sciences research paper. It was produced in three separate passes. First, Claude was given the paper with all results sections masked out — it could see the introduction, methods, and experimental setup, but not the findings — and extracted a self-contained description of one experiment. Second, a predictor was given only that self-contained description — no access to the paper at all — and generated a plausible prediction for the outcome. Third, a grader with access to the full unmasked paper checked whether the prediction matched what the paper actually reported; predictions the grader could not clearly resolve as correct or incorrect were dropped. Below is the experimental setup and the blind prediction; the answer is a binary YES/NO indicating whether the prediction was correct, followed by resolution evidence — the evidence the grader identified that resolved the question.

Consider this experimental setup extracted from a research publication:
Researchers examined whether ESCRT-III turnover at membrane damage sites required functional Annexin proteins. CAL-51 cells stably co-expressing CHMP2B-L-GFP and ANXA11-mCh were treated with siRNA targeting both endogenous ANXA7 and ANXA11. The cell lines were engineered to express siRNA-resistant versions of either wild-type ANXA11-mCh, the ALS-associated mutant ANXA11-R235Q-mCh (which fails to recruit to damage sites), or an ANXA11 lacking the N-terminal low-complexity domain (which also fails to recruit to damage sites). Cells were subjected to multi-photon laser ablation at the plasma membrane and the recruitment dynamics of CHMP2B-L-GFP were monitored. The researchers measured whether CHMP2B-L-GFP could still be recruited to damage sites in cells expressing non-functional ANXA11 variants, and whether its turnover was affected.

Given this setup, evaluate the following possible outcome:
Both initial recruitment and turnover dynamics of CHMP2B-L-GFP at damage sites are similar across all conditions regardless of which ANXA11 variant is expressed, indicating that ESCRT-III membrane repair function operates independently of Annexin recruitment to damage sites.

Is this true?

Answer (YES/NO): NO